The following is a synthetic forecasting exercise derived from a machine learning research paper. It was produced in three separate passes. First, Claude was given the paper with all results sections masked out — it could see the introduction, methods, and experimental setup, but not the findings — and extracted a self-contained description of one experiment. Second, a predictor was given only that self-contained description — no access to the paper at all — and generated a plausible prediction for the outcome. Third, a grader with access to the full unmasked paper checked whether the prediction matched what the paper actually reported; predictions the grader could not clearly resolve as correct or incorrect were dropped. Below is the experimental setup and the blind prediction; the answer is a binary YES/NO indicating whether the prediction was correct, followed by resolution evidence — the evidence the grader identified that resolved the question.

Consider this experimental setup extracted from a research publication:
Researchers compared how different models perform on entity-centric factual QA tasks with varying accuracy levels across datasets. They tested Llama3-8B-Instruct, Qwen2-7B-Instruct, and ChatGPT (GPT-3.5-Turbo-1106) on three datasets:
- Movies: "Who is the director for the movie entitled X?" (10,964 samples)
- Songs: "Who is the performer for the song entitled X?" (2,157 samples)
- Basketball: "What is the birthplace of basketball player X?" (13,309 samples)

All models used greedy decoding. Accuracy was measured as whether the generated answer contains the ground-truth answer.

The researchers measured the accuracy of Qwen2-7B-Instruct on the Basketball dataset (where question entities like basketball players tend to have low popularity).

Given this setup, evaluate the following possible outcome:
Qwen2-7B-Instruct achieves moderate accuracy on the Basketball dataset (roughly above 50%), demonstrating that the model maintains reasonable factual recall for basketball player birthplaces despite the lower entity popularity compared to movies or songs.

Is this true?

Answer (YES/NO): NO